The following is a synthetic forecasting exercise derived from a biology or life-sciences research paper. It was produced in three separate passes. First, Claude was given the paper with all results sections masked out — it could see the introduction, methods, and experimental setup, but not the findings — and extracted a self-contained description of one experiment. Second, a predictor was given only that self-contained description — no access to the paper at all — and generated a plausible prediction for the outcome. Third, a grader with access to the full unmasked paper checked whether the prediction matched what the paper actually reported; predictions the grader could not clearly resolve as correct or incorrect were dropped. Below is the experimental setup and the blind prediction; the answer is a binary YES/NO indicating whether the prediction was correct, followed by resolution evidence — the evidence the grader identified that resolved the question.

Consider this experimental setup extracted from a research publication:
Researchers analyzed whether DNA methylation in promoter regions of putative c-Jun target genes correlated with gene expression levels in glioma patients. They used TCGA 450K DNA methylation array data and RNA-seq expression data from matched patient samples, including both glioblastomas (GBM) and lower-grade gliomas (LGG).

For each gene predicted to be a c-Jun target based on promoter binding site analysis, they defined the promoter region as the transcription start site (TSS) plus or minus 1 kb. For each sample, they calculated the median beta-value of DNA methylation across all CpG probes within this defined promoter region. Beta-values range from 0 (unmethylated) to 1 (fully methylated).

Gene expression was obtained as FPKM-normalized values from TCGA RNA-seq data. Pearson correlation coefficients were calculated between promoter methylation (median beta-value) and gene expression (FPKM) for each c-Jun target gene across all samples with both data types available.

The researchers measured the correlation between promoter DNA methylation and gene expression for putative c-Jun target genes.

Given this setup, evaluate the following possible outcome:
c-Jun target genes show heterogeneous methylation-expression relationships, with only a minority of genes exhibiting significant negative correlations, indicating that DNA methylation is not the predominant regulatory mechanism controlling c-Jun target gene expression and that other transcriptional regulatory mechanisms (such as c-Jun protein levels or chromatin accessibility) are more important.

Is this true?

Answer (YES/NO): NO